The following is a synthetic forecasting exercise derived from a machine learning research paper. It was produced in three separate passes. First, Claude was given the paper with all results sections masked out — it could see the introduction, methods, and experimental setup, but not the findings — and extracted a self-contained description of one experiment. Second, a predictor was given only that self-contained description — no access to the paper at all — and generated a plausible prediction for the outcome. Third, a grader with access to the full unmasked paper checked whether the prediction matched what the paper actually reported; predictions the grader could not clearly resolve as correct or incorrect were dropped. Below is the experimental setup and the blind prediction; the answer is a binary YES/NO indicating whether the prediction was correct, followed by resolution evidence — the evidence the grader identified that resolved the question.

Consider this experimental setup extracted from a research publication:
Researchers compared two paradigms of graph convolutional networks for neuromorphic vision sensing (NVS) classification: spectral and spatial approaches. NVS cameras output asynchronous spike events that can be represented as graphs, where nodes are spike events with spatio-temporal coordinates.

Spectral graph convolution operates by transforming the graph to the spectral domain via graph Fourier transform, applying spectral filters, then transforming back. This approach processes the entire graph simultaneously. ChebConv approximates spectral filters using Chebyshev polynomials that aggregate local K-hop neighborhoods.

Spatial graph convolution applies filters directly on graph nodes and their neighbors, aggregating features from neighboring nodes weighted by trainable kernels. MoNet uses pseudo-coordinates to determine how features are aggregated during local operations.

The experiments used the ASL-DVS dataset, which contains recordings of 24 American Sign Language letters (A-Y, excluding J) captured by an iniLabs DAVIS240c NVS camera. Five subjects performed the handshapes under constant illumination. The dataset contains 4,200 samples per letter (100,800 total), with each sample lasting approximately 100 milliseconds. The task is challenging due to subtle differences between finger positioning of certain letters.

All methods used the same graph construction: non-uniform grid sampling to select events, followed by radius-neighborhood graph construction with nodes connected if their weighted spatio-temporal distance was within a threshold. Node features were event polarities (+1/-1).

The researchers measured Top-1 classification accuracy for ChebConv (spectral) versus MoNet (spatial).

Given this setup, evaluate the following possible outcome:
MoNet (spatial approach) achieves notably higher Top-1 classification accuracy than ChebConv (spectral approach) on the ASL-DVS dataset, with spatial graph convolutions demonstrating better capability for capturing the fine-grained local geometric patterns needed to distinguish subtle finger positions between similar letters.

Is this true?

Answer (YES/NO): YES